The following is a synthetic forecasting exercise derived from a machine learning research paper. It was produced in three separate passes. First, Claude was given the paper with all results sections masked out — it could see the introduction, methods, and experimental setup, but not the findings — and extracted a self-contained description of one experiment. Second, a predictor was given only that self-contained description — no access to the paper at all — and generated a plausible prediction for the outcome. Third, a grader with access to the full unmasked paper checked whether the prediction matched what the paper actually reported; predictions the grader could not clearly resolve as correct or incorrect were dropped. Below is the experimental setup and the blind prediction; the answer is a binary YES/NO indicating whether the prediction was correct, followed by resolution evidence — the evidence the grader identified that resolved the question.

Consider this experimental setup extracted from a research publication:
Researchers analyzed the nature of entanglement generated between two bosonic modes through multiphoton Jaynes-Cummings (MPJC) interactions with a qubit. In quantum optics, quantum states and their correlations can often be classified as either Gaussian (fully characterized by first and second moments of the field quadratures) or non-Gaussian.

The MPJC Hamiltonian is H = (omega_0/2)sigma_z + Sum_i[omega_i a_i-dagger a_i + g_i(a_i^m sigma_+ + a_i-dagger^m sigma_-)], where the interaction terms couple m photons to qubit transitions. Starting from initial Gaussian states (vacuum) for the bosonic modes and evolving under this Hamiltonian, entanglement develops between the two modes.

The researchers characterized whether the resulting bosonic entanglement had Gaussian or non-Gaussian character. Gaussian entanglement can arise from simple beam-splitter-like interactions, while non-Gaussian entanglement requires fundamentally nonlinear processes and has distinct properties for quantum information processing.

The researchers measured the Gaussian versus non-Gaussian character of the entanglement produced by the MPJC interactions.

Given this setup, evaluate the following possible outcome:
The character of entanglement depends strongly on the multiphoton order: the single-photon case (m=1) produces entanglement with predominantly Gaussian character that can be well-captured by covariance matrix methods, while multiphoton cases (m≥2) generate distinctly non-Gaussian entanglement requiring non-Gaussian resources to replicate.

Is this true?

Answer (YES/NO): NO